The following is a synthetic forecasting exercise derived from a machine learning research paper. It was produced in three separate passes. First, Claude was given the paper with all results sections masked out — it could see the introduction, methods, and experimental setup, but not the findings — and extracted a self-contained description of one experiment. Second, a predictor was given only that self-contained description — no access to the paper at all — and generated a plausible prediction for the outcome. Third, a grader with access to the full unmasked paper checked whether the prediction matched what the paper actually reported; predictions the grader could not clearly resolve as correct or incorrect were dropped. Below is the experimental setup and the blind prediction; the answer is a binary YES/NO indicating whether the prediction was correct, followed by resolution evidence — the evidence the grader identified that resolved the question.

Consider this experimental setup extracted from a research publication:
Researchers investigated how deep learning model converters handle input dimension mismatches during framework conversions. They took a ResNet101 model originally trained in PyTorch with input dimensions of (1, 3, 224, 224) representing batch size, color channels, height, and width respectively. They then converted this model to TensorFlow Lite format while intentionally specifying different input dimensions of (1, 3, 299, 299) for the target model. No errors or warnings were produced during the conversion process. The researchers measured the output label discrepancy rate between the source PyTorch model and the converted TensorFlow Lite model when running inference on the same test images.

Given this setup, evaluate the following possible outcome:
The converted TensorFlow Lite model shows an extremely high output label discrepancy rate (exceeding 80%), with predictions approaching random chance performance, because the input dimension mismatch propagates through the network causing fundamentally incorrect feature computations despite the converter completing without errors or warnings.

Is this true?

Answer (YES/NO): NO